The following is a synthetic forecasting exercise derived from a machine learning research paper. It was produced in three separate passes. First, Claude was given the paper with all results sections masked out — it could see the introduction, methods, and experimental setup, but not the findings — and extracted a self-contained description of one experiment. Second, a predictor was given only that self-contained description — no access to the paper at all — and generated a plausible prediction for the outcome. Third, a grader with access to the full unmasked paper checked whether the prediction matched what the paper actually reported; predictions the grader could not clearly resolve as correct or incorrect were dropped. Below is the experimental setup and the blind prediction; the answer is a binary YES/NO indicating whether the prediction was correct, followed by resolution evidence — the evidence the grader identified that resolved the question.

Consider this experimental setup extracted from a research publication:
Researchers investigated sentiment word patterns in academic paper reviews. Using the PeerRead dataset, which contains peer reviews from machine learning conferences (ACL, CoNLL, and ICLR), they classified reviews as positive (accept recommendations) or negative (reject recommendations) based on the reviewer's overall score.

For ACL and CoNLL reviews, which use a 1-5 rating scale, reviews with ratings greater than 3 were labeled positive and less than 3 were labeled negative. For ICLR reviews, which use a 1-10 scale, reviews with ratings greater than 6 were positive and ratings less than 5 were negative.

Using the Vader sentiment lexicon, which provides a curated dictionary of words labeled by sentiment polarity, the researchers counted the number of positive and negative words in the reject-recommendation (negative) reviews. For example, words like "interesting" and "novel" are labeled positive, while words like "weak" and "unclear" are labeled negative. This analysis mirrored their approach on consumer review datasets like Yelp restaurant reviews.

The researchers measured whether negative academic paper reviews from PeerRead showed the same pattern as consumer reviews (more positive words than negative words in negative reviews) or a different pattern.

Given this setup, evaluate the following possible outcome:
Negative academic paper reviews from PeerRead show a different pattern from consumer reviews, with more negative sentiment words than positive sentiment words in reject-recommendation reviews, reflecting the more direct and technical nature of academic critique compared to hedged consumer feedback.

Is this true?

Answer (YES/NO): NO